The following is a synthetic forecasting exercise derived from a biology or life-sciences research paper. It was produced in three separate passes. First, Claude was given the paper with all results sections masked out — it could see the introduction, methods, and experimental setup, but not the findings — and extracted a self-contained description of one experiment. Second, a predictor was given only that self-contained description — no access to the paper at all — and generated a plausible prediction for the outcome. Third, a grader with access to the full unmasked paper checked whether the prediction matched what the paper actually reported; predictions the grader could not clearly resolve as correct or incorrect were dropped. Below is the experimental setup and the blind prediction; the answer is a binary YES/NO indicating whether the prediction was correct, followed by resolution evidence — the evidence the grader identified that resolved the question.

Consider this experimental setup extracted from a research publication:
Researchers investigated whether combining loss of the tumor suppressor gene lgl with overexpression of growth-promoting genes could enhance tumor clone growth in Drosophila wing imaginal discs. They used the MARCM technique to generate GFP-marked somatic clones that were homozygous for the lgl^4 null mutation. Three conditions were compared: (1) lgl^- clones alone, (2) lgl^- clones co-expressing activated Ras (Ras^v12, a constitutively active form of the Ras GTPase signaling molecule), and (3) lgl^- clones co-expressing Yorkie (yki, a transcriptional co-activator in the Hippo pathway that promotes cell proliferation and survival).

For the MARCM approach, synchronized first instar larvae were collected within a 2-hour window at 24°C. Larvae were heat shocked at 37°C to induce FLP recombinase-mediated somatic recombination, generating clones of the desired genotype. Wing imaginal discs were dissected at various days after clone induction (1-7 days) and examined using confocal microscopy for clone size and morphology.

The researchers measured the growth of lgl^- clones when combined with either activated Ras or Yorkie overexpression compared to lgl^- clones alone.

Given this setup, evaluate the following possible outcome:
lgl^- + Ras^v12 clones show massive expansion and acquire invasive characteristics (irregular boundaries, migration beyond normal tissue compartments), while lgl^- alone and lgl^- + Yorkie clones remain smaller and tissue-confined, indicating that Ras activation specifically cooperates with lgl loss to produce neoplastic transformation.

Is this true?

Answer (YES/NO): NO